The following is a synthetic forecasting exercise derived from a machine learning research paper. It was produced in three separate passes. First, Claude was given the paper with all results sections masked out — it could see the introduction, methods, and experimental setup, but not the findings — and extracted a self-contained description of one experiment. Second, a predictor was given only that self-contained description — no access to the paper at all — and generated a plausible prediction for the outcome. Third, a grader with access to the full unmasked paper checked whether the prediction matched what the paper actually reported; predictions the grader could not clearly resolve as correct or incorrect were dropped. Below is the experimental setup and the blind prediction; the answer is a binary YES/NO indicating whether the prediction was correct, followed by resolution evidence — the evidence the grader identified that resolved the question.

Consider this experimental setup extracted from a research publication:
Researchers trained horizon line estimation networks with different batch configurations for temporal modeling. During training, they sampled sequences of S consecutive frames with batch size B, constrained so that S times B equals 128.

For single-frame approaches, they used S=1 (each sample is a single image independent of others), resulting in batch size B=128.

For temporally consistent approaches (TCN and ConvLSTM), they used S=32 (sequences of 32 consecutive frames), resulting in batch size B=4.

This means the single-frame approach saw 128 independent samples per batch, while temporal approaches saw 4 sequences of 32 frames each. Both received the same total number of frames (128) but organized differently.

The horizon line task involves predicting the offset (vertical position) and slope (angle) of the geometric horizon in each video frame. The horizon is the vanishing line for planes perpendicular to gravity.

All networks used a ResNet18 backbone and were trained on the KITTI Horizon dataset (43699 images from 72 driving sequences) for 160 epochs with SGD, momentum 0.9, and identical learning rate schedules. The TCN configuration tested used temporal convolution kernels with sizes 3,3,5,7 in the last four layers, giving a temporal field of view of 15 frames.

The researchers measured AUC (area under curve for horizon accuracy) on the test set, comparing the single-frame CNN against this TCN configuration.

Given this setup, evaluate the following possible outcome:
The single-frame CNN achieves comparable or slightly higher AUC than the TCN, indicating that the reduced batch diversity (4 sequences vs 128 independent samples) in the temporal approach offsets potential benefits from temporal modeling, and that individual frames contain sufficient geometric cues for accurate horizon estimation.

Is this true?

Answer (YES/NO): YES